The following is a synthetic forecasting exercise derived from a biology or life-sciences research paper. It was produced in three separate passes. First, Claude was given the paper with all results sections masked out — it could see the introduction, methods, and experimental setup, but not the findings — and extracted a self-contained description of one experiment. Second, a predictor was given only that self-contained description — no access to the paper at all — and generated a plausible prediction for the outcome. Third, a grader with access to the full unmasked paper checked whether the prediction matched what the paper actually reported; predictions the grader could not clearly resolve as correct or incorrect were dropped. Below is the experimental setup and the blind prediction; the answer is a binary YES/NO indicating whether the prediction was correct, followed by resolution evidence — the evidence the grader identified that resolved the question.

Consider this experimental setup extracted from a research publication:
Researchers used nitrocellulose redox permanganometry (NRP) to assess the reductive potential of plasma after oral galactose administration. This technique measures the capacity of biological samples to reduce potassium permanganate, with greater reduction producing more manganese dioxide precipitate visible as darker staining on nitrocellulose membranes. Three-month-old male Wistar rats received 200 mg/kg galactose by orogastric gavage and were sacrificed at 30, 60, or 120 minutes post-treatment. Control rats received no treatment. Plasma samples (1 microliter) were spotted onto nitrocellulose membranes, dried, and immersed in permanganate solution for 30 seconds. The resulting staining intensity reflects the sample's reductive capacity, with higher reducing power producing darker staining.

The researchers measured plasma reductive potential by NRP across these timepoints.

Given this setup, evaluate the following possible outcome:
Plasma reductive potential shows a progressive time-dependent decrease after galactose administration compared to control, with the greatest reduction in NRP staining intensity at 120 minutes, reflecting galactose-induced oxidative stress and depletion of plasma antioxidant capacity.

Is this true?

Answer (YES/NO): NO